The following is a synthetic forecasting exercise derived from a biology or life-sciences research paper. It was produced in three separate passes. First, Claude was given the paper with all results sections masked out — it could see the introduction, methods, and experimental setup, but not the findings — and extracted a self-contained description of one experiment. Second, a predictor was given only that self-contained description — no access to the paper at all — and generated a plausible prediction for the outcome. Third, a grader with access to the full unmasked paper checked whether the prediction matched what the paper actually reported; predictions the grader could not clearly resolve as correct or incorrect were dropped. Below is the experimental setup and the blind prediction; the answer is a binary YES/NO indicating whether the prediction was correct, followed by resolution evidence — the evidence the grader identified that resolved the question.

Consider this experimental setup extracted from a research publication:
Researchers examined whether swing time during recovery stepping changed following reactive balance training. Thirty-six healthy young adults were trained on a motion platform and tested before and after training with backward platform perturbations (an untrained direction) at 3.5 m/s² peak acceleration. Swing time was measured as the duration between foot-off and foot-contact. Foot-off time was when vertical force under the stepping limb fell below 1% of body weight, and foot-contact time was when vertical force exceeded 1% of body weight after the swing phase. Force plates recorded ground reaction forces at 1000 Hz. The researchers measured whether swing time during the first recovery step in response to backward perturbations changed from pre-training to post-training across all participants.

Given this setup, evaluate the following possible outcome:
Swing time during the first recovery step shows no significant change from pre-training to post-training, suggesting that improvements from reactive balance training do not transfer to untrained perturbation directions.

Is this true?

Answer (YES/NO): NO